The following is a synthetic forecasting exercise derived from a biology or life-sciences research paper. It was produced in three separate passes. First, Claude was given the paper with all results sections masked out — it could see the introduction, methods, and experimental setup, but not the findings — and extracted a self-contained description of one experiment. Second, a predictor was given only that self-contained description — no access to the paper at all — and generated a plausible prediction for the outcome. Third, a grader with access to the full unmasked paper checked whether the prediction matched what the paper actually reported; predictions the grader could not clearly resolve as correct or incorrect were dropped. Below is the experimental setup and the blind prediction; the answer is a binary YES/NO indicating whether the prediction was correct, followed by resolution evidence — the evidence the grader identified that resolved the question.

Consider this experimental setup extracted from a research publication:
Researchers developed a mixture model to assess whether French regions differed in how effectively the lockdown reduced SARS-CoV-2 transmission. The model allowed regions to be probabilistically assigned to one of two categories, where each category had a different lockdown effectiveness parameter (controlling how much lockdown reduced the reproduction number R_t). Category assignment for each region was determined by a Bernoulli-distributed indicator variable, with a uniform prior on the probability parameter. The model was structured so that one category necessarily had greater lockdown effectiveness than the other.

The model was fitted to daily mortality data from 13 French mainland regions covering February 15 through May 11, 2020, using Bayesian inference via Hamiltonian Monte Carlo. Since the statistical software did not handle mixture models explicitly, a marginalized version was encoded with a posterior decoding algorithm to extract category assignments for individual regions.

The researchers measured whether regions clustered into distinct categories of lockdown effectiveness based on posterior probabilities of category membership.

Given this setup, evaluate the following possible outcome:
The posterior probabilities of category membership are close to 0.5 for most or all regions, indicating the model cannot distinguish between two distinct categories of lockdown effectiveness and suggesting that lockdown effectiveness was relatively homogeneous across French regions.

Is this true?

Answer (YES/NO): NO